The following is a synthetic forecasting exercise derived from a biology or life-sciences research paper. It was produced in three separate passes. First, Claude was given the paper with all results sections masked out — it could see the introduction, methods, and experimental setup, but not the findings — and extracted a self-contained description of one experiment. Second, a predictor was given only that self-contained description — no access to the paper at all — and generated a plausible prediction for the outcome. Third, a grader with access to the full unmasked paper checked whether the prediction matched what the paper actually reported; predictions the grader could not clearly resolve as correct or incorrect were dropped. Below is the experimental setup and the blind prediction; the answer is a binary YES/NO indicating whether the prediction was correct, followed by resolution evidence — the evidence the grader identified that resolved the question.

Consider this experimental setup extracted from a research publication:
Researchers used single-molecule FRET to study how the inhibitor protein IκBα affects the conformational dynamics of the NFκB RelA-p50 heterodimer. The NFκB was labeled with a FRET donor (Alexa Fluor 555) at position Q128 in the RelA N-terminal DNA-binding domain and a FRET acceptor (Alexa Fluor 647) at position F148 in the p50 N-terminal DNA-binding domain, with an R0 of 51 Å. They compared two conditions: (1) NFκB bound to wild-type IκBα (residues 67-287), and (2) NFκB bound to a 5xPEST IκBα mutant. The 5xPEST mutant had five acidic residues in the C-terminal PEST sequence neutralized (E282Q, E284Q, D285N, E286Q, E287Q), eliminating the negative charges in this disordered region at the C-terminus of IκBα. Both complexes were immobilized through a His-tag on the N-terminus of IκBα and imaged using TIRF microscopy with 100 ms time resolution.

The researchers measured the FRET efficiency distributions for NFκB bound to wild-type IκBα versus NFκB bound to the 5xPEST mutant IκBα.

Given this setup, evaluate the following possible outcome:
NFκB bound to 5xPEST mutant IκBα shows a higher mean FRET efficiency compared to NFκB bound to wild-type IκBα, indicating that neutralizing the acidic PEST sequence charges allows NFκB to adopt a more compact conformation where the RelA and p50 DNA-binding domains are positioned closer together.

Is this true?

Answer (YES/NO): YES